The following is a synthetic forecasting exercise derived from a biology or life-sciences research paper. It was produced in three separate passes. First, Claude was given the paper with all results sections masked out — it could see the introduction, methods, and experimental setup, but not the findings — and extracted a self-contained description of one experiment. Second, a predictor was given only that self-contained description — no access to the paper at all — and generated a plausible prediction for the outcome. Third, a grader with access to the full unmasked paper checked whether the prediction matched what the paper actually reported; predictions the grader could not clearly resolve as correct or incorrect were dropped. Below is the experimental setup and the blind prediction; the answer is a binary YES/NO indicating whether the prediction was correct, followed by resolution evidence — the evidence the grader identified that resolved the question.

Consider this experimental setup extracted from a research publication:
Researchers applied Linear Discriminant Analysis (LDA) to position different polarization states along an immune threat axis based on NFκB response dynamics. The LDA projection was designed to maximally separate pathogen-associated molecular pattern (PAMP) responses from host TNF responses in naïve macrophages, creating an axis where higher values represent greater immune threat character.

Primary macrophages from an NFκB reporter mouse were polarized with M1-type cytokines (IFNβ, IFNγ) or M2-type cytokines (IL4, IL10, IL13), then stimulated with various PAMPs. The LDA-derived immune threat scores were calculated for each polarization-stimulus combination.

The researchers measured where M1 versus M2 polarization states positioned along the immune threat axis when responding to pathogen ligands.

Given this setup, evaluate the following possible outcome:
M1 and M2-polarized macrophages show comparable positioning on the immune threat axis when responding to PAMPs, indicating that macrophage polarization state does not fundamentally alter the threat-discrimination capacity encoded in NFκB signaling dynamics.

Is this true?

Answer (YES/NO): NO